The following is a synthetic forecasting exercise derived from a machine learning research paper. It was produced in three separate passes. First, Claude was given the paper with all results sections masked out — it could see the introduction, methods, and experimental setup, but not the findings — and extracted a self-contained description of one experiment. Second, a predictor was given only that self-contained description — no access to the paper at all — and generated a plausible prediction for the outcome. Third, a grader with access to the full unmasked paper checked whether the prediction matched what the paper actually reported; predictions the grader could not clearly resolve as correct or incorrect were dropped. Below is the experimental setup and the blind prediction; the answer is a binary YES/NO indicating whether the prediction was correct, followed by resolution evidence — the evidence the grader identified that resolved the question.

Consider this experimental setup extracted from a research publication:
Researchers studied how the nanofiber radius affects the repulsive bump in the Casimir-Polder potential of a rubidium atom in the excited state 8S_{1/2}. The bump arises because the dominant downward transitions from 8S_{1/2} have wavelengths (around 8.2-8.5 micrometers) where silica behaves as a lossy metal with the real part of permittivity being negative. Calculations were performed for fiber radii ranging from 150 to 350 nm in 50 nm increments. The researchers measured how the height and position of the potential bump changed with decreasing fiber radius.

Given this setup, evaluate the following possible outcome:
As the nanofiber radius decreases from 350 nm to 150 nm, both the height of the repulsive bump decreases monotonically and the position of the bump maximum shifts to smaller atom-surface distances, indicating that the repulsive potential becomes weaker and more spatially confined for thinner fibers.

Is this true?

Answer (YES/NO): NO